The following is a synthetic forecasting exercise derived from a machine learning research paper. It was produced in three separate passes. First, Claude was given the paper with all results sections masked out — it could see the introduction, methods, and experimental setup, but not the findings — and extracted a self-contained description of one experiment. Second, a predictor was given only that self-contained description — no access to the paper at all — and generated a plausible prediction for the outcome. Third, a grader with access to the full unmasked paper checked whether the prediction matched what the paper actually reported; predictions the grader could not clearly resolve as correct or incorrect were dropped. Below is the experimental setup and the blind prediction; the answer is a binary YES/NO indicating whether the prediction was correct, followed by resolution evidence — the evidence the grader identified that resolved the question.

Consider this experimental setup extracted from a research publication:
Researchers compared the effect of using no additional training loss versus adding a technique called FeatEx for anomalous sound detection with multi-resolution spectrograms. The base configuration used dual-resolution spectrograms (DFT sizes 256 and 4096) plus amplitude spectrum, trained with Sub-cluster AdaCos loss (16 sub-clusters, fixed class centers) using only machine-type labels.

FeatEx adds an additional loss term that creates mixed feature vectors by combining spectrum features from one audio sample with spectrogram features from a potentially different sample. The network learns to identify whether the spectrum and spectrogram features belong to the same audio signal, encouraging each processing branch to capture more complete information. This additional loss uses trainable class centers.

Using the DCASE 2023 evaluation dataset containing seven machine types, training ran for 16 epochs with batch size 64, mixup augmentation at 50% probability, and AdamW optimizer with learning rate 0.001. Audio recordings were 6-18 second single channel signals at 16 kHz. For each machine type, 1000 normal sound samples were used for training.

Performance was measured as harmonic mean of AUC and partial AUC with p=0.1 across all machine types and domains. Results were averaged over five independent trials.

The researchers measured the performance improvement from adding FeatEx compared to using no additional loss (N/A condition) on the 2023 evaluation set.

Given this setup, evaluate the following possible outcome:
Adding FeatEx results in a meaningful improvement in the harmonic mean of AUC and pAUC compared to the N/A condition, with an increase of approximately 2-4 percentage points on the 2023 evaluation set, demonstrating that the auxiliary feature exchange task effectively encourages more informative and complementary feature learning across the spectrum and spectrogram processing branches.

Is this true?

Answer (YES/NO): NO